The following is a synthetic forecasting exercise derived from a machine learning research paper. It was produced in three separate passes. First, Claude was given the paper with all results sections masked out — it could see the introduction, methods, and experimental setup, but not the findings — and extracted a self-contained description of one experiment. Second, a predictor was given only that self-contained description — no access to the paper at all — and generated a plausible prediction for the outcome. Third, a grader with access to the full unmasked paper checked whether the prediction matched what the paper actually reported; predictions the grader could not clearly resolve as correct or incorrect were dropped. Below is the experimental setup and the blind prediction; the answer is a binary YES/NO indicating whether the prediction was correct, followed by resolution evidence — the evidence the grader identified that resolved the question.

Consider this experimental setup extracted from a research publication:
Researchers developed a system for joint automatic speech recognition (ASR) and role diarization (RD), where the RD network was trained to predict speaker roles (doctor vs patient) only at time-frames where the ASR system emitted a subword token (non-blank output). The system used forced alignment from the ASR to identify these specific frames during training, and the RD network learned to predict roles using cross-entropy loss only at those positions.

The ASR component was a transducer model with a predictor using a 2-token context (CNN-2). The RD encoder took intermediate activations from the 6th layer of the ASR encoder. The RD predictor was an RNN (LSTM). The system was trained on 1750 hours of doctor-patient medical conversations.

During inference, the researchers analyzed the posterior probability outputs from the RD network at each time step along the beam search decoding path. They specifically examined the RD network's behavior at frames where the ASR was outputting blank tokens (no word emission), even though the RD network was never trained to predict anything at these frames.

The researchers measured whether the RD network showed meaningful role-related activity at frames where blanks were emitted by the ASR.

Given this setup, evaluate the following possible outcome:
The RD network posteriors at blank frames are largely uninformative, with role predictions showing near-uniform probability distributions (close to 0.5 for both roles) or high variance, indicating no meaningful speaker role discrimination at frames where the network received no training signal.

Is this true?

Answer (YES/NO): NO